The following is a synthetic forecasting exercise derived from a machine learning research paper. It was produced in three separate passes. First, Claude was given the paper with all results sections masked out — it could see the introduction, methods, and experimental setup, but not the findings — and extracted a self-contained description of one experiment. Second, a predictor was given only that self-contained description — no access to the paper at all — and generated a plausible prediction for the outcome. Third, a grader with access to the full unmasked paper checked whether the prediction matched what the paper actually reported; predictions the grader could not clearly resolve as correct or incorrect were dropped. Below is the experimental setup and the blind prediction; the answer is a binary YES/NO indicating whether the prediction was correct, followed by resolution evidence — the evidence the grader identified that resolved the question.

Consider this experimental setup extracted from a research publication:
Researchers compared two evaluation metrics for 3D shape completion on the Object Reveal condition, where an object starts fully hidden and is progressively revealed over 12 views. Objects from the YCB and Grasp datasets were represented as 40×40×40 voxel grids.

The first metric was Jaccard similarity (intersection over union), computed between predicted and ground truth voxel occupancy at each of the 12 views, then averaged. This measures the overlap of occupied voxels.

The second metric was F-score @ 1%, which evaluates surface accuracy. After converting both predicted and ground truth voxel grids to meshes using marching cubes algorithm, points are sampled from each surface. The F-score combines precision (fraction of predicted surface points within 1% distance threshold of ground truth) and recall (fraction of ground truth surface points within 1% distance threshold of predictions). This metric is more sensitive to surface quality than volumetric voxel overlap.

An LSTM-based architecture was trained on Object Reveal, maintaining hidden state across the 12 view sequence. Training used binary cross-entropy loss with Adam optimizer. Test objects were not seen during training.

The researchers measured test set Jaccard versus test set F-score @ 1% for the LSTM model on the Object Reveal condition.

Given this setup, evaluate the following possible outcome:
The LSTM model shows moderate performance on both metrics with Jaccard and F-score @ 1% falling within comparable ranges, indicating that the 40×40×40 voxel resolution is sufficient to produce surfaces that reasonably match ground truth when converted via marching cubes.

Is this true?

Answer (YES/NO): NO